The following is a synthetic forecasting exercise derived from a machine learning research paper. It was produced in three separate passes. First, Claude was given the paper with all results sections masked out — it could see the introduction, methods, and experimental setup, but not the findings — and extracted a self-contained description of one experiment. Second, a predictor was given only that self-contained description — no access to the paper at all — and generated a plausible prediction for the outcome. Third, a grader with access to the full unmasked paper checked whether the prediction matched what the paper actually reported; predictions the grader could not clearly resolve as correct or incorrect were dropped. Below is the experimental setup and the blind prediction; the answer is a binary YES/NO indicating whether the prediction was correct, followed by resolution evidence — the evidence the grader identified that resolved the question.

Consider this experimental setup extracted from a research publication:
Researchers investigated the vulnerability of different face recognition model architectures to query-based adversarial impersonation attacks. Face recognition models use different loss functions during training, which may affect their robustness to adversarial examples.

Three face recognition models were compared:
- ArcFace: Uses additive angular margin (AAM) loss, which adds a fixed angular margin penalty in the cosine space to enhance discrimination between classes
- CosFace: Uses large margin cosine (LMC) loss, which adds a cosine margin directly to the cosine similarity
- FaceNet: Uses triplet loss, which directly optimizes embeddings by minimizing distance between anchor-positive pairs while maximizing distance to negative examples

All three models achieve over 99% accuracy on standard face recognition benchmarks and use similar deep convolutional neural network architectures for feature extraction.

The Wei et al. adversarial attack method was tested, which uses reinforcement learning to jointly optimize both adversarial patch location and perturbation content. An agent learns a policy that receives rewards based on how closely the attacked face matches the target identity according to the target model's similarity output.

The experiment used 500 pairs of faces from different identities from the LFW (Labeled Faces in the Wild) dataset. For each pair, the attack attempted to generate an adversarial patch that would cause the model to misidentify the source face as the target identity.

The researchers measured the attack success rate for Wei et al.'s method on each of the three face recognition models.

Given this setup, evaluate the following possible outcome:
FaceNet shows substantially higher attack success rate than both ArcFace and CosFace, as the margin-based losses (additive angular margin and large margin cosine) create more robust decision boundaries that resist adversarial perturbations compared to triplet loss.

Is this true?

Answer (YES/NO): YES